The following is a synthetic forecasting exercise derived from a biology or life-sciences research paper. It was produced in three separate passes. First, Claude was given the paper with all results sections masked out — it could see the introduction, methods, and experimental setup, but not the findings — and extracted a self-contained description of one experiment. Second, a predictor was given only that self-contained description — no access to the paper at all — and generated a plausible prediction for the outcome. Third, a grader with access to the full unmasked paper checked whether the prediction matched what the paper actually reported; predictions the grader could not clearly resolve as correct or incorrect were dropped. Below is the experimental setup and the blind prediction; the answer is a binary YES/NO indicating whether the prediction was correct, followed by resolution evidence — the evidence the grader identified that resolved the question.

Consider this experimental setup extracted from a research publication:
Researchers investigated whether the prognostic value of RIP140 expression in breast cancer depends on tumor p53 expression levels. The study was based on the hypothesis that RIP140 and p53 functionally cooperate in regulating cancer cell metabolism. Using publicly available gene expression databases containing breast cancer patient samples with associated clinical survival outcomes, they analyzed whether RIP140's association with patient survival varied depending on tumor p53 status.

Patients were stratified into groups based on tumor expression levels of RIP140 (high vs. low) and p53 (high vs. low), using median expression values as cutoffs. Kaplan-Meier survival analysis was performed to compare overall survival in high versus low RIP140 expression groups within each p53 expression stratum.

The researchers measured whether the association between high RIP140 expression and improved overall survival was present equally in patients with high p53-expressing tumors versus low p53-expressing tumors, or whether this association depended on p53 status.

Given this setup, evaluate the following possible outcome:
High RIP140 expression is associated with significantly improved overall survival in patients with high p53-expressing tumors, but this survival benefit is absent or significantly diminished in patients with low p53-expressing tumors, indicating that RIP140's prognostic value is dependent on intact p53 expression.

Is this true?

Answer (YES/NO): YES